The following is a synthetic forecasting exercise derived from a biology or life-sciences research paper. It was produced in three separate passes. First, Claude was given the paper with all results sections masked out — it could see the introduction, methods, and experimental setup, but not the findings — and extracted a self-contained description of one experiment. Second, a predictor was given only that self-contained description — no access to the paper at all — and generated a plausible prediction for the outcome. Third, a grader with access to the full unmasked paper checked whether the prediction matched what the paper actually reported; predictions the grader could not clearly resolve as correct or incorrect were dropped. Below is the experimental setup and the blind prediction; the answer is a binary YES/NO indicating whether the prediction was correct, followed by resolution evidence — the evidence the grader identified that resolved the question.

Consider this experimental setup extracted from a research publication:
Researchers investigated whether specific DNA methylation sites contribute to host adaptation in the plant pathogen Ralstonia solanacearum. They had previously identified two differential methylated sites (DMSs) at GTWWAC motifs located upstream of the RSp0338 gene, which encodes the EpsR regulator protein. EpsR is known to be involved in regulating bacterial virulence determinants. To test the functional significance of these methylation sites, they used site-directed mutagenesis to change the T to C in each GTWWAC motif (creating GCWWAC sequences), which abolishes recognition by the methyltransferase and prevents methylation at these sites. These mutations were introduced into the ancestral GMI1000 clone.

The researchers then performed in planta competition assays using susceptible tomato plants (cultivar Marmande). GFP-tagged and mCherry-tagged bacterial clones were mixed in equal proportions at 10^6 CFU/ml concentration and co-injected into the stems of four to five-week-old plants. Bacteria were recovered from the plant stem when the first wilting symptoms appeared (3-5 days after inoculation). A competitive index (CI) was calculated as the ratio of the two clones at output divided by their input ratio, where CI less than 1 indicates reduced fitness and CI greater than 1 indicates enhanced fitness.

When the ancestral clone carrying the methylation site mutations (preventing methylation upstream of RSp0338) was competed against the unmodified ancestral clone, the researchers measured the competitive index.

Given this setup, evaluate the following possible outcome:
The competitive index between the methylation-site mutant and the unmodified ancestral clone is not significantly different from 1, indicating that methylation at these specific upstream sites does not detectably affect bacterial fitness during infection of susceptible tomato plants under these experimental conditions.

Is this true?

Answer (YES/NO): YES